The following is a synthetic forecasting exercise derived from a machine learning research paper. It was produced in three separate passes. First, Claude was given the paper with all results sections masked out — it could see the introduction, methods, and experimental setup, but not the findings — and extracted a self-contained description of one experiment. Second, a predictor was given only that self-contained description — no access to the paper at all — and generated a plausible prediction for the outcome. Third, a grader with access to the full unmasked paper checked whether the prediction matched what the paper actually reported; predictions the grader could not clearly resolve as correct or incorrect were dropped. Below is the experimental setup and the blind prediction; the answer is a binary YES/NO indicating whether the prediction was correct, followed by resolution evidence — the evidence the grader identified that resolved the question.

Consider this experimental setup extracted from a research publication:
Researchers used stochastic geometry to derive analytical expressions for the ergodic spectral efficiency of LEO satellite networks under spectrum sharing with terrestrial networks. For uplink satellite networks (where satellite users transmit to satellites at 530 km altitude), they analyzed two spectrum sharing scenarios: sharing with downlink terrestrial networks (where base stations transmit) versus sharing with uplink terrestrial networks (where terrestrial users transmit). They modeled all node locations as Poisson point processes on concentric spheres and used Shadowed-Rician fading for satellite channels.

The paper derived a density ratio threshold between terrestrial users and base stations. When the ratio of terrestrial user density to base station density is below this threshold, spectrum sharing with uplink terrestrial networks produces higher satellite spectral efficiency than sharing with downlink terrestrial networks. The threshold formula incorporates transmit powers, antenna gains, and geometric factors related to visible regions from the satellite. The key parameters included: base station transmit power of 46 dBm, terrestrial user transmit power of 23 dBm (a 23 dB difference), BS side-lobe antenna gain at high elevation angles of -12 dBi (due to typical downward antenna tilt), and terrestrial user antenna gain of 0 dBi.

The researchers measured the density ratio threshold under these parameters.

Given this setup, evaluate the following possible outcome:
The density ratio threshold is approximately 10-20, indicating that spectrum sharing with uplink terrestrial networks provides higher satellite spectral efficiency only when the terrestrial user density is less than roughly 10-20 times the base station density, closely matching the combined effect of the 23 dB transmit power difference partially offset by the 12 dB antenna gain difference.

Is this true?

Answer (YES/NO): NO